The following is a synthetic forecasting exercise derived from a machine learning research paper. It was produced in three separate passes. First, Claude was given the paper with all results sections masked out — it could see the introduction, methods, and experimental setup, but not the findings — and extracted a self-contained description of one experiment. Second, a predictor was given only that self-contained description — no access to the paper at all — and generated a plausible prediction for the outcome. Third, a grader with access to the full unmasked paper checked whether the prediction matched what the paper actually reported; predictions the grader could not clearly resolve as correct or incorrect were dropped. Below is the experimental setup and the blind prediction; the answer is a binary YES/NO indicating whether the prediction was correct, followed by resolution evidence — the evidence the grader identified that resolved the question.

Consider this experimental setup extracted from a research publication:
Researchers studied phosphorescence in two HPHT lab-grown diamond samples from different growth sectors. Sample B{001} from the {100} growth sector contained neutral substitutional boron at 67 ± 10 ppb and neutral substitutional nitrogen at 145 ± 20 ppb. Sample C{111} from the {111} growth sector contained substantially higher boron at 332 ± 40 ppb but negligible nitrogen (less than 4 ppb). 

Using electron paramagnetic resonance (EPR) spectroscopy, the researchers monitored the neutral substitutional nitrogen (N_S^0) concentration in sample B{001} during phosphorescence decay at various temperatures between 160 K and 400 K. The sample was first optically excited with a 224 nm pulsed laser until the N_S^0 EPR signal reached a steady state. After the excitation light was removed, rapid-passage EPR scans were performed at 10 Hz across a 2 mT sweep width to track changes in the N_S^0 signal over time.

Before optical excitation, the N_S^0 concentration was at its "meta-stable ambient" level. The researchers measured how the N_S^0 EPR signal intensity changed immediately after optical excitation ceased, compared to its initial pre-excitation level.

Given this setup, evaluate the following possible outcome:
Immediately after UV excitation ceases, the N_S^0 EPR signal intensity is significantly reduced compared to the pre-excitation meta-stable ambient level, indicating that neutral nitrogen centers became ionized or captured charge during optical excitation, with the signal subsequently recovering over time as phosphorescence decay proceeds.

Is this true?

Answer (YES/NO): YES